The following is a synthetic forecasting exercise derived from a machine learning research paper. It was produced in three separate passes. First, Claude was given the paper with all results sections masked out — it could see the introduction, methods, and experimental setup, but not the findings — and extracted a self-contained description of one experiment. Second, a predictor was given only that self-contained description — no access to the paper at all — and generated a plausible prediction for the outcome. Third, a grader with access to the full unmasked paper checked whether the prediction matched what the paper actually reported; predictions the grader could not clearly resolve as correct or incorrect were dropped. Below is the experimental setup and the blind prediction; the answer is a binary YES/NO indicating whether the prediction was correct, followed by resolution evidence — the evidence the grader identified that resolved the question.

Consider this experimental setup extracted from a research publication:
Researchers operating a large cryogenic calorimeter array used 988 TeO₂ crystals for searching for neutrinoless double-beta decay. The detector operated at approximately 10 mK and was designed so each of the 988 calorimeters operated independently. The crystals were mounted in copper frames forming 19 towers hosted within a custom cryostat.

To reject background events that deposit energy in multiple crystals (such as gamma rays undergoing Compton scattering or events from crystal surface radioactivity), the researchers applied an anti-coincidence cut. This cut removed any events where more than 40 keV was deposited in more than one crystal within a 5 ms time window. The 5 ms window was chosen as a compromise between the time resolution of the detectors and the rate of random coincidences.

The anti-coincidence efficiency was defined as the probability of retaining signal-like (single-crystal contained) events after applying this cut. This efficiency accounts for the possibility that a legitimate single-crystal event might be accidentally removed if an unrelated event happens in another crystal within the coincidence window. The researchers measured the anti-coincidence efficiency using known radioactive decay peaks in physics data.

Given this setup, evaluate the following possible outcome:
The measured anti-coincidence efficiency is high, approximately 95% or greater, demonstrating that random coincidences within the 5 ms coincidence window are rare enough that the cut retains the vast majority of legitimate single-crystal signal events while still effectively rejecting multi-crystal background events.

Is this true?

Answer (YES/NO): YES